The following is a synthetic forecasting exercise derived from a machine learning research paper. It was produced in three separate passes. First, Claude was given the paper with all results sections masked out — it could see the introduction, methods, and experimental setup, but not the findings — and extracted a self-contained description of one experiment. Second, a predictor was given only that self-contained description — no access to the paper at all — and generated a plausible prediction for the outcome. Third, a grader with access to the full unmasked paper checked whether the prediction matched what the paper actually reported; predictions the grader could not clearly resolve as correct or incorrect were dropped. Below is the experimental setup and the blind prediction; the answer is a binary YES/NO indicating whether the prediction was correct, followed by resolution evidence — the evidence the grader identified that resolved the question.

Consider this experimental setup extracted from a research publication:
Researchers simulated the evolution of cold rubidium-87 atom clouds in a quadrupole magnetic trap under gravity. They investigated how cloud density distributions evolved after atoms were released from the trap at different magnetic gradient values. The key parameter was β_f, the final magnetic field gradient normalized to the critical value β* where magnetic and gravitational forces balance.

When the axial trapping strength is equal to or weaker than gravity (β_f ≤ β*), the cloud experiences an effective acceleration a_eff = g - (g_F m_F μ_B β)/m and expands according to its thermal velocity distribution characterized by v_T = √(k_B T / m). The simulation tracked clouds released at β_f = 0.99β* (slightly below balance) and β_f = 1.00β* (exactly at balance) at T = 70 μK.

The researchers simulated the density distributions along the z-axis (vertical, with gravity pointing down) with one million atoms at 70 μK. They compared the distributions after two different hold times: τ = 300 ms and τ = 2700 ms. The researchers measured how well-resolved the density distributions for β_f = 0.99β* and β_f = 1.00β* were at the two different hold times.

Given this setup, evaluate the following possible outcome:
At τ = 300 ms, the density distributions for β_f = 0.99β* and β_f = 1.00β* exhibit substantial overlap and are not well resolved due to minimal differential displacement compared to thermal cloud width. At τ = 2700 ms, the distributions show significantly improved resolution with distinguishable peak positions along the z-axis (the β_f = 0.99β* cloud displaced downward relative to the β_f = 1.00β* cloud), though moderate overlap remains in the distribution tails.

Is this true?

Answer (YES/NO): NO